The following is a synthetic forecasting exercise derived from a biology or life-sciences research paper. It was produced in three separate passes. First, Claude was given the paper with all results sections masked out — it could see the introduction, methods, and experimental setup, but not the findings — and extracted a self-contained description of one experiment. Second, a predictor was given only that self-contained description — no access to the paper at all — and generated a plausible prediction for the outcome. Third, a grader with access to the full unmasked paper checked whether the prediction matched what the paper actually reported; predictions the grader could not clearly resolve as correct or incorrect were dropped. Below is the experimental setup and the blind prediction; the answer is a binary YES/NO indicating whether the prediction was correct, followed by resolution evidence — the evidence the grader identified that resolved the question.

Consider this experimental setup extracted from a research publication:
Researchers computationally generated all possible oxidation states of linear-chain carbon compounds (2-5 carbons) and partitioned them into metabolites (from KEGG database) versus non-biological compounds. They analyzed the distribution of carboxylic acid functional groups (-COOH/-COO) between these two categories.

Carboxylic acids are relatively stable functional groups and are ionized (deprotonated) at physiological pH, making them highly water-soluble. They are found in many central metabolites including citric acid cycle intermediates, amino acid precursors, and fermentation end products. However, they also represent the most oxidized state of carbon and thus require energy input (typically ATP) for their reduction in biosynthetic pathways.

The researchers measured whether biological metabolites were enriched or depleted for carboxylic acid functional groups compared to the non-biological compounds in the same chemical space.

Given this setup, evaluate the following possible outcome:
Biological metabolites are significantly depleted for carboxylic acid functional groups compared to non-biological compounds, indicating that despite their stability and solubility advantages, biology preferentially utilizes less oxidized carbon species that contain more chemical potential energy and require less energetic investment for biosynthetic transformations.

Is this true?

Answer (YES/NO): NO